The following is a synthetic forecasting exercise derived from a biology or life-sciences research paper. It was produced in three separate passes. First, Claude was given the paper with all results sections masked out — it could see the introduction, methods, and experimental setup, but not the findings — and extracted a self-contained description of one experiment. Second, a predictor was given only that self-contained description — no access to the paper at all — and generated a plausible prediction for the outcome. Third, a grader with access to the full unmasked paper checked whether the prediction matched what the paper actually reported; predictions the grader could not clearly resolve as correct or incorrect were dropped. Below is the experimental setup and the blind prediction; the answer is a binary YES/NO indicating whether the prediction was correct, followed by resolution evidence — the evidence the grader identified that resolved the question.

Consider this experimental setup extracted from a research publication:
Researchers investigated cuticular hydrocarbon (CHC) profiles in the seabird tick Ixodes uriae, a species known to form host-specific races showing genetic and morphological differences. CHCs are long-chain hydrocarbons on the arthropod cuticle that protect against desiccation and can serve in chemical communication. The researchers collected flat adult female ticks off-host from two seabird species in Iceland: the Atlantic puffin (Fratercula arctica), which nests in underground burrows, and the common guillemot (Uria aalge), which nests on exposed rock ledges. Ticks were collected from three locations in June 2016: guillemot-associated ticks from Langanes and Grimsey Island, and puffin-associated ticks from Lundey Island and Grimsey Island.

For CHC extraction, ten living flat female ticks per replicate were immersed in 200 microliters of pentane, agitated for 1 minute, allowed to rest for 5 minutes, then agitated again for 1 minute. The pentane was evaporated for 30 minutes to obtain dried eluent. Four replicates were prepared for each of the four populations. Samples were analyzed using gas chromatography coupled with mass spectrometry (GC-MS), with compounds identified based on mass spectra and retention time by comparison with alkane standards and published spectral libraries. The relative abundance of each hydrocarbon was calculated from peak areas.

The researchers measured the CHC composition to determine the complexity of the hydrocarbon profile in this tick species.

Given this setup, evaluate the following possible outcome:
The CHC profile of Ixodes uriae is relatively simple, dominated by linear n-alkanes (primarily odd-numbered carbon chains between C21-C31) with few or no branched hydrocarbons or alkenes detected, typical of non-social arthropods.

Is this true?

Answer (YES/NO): NO